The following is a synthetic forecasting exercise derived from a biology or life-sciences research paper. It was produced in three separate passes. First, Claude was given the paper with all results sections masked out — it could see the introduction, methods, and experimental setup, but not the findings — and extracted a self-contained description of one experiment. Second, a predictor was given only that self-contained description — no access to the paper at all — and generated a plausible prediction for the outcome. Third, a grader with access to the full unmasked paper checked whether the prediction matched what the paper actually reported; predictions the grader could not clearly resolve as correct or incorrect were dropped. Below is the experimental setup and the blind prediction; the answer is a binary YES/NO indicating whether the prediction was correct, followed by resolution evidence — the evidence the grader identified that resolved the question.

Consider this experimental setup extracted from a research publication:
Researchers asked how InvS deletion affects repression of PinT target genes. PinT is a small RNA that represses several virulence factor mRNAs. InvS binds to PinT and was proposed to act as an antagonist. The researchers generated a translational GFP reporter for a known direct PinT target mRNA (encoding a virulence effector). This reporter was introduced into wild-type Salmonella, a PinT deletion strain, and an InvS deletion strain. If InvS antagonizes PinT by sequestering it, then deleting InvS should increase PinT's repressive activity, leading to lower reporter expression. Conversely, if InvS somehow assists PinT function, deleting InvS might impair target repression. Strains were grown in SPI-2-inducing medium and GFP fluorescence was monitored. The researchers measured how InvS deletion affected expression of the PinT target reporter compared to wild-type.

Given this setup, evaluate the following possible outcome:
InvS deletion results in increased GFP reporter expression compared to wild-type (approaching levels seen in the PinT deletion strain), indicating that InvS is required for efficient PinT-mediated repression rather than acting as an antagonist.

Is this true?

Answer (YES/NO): NO